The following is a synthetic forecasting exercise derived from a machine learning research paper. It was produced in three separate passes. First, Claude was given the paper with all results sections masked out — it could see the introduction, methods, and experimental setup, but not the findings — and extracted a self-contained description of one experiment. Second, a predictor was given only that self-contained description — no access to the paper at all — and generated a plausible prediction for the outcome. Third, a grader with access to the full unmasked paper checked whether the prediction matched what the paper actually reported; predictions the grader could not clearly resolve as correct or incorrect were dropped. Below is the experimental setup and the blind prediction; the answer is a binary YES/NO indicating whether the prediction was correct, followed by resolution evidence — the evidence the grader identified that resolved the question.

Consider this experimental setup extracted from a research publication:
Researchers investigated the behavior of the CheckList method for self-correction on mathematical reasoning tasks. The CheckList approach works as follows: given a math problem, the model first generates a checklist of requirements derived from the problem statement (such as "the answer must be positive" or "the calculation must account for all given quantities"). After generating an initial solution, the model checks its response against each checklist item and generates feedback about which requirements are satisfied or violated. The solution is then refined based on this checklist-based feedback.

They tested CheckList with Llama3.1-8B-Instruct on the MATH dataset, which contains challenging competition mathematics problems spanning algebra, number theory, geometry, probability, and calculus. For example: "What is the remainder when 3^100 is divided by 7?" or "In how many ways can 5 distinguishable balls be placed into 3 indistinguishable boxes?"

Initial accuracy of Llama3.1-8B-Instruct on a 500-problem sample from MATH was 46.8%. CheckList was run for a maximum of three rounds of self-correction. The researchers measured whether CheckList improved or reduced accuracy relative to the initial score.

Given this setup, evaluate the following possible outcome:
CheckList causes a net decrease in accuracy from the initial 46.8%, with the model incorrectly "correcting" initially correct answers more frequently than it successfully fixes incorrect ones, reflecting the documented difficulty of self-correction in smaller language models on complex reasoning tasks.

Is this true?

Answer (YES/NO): NO